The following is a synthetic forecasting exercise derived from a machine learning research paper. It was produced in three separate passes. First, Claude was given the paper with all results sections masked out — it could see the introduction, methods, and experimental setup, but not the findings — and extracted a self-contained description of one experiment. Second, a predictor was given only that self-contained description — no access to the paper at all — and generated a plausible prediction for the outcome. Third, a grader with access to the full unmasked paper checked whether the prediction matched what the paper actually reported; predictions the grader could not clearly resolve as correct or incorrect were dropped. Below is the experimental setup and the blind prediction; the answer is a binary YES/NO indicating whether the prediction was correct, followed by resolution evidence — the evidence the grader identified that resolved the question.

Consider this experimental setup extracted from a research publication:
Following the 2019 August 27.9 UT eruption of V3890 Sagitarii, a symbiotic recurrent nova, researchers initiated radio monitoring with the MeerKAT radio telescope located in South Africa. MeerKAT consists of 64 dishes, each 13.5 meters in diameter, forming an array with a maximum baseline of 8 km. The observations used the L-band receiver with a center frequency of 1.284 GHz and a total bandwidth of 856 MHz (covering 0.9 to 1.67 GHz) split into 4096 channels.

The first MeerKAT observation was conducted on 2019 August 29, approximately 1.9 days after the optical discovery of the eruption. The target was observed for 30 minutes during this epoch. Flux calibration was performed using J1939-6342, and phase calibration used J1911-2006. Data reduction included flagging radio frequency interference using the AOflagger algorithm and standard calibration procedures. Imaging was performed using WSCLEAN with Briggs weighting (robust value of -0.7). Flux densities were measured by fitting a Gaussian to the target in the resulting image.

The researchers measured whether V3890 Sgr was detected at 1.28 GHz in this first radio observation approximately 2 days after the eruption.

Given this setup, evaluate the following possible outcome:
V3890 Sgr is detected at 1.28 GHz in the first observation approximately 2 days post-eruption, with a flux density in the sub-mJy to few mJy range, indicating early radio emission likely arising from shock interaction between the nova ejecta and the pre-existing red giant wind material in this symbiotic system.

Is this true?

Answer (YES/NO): NO